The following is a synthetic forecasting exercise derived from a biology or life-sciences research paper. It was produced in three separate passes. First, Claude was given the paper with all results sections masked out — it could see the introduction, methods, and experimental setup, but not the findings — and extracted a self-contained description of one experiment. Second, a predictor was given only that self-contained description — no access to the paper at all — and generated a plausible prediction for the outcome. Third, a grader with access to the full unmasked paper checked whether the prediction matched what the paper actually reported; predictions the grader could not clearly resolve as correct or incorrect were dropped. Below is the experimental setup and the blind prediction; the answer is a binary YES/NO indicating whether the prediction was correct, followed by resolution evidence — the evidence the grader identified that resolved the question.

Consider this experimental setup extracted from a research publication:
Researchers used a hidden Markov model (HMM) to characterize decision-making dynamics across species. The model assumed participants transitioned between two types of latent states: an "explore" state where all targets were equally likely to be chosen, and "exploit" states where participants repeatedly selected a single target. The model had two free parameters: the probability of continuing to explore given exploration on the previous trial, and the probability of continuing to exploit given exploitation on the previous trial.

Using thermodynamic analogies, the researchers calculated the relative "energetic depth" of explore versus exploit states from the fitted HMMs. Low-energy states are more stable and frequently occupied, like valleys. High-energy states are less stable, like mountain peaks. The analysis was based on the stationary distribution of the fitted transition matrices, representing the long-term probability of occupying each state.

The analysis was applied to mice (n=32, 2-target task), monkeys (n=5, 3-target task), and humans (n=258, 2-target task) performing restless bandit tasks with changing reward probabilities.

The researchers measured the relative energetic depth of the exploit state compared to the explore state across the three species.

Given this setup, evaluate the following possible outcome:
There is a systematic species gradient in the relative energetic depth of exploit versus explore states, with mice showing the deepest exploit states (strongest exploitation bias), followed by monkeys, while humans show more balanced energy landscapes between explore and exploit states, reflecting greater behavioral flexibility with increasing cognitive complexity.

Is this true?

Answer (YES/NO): NO